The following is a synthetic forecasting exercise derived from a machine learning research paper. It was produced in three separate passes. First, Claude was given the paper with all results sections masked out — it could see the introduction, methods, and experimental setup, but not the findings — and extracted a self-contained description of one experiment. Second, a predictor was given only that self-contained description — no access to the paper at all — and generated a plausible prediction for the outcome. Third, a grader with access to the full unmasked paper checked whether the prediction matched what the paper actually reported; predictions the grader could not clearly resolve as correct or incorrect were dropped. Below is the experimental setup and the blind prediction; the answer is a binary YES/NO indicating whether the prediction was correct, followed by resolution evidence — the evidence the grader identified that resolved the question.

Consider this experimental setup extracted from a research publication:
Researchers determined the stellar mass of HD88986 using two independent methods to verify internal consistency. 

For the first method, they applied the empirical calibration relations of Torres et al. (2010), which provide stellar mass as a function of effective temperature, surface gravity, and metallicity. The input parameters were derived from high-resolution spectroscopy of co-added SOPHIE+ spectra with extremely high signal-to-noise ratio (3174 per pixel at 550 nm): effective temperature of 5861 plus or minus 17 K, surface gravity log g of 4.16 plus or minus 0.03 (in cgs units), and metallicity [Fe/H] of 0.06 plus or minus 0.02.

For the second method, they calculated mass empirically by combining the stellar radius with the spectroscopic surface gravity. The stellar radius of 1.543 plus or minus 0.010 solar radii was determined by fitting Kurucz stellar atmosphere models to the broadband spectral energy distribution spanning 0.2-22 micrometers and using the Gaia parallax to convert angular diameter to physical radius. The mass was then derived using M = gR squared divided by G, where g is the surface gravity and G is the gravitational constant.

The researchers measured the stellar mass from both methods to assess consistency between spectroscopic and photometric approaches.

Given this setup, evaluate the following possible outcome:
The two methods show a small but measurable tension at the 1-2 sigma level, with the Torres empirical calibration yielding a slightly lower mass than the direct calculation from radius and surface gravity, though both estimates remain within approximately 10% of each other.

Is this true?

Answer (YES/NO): NO